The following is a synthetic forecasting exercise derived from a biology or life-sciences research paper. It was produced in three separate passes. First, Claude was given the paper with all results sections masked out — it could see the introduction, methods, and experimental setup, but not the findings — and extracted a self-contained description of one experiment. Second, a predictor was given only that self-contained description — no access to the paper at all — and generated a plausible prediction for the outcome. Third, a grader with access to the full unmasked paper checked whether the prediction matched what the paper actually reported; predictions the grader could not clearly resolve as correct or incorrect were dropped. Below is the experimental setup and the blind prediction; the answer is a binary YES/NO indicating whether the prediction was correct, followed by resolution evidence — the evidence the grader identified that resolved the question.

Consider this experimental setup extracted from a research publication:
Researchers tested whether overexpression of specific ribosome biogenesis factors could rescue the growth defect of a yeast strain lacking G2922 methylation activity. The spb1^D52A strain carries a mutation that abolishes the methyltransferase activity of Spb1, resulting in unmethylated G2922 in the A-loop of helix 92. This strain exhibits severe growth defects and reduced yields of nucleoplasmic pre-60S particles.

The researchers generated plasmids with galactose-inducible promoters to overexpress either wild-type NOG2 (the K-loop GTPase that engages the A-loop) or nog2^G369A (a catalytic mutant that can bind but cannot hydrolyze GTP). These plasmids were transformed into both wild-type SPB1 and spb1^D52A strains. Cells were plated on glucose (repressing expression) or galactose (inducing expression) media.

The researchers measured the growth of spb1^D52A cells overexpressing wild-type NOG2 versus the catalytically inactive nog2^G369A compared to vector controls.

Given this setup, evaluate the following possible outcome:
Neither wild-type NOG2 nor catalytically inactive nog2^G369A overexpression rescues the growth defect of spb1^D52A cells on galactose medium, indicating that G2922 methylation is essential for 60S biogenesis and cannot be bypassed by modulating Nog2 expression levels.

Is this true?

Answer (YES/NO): NO